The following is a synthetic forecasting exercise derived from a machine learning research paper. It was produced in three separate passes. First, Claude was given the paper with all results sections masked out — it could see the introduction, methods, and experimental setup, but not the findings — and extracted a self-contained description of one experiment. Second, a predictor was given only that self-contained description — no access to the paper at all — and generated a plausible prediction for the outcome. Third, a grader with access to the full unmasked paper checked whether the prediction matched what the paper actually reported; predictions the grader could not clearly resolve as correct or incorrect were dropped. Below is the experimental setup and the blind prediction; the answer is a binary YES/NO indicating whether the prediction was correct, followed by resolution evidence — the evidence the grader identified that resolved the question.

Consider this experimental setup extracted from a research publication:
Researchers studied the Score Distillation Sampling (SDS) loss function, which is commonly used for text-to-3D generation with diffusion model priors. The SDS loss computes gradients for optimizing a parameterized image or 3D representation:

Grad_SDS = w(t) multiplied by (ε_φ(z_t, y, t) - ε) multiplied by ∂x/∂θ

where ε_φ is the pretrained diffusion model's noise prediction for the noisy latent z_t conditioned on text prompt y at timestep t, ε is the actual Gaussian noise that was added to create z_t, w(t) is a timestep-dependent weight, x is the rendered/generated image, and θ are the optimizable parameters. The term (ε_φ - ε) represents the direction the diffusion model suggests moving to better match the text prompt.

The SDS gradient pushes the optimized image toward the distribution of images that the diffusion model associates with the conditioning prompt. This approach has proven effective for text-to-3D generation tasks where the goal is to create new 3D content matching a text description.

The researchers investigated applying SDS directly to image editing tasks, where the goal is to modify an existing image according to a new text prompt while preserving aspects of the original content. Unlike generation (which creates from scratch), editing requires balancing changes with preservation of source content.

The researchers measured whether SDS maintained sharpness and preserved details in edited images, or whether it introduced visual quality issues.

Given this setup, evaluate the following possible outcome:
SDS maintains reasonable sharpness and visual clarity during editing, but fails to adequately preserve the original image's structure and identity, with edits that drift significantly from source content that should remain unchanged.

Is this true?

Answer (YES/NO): NO